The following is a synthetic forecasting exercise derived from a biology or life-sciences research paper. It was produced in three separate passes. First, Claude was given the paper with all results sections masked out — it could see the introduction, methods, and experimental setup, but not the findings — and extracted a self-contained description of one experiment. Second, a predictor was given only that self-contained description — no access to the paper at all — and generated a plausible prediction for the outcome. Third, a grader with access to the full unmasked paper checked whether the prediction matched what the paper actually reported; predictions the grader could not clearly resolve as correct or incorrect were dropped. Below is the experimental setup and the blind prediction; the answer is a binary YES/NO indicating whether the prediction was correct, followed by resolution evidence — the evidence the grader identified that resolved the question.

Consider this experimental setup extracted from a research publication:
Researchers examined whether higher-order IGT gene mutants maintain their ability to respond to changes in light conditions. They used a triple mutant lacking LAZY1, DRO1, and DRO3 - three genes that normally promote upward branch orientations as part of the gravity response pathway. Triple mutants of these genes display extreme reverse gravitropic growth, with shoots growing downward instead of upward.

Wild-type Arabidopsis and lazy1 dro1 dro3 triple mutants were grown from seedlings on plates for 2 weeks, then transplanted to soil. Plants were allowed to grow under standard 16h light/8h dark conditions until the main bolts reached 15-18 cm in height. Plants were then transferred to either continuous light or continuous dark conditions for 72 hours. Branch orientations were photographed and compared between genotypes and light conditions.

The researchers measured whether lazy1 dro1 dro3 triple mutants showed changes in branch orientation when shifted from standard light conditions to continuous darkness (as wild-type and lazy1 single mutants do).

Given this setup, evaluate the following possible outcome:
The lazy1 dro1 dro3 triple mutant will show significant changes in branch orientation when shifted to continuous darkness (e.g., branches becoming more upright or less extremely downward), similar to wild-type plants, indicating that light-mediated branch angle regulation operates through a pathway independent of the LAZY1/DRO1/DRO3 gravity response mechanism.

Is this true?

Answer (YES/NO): NO